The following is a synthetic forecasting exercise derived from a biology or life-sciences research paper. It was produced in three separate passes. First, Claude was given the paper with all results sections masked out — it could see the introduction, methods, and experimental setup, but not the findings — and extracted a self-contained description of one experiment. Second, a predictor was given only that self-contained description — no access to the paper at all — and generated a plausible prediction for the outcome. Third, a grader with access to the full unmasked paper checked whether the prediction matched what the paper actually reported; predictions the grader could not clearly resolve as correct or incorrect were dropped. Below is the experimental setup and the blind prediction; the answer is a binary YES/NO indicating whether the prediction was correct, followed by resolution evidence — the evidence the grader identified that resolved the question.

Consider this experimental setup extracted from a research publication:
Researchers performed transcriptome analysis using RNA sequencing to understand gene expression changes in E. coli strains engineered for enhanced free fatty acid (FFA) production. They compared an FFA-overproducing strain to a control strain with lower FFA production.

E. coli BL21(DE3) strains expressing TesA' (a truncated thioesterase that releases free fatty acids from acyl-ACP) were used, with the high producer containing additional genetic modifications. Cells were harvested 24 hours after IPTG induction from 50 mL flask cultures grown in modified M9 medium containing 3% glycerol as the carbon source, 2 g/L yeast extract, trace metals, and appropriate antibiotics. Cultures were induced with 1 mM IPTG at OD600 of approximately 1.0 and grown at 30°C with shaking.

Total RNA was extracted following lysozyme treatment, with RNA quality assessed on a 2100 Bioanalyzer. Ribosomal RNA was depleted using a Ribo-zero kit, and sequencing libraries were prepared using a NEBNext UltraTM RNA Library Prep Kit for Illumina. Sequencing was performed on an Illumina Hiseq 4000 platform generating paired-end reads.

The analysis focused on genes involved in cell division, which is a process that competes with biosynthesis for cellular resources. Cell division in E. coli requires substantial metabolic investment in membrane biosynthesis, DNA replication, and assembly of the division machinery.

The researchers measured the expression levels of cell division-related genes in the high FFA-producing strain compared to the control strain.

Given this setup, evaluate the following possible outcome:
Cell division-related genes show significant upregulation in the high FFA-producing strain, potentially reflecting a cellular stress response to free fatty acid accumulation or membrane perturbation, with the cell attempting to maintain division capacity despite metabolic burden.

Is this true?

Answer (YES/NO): NO